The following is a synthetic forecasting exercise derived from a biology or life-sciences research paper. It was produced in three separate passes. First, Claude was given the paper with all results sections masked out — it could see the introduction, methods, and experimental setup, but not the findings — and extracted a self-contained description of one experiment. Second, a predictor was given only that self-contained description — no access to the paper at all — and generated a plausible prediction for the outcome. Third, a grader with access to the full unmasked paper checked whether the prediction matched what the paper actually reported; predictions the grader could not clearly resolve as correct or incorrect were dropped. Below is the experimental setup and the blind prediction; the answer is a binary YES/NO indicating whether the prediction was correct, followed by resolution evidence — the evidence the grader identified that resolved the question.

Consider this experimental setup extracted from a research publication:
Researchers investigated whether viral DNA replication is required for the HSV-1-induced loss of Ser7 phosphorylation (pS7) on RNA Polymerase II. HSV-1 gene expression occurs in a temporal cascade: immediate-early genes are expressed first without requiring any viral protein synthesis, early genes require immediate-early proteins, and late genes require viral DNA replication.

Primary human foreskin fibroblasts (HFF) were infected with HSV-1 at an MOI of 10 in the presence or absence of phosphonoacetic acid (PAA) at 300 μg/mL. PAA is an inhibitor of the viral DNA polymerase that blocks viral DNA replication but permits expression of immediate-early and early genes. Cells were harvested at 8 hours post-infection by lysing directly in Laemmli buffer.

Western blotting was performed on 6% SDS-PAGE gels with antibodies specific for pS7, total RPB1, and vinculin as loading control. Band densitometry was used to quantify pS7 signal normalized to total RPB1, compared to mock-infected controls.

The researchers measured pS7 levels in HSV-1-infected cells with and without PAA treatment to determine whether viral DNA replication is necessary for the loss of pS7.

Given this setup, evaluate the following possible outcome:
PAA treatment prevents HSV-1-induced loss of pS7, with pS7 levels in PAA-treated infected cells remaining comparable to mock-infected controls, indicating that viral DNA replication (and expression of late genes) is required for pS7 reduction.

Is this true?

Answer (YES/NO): NO